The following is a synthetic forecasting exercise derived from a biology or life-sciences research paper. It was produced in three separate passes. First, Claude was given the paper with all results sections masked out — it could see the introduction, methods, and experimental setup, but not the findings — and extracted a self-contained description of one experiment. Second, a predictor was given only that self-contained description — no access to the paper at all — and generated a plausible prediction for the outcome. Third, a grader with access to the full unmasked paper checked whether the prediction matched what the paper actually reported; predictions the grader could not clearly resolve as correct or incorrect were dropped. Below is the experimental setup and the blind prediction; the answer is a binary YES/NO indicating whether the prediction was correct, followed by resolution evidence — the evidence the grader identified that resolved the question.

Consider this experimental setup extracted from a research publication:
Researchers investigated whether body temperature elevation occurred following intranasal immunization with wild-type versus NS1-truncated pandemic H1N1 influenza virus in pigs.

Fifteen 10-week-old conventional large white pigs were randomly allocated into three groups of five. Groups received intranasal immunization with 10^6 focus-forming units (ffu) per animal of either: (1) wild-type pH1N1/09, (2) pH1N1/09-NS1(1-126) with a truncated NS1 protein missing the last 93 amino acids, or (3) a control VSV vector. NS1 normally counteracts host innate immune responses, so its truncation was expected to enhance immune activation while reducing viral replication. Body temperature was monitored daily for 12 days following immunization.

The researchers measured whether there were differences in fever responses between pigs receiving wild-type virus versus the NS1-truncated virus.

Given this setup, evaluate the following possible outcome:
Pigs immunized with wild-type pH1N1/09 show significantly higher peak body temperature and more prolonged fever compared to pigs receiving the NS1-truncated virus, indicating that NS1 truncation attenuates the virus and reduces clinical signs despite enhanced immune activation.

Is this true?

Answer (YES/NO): NO